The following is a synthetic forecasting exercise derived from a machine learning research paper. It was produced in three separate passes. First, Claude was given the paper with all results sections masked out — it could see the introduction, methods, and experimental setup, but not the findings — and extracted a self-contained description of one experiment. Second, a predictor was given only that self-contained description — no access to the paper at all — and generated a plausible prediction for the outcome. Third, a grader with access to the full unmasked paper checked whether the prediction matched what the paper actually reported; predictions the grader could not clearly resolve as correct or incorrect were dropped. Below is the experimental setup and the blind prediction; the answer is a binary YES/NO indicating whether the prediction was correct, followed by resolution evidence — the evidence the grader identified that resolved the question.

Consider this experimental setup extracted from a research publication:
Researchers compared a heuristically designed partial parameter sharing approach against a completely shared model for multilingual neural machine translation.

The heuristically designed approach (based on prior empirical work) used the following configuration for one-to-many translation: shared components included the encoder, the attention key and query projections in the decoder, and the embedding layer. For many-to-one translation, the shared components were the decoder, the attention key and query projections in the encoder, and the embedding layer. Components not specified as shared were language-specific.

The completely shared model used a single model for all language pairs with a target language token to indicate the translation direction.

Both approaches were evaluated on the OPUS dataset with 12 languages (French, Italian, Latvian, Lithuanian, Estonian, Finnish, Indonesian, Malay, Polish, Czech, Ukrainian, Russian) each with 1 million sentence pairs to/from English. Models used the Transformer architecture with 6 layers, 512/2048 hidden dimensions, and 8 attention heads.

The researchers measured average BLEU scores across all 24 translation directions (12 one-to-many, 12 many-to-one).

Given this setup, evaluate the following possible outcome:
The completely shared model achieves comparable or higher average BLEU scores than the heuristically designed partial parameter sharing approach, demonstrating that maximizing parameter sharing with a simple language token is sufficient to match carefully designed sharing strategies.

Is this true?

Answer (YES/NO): NO